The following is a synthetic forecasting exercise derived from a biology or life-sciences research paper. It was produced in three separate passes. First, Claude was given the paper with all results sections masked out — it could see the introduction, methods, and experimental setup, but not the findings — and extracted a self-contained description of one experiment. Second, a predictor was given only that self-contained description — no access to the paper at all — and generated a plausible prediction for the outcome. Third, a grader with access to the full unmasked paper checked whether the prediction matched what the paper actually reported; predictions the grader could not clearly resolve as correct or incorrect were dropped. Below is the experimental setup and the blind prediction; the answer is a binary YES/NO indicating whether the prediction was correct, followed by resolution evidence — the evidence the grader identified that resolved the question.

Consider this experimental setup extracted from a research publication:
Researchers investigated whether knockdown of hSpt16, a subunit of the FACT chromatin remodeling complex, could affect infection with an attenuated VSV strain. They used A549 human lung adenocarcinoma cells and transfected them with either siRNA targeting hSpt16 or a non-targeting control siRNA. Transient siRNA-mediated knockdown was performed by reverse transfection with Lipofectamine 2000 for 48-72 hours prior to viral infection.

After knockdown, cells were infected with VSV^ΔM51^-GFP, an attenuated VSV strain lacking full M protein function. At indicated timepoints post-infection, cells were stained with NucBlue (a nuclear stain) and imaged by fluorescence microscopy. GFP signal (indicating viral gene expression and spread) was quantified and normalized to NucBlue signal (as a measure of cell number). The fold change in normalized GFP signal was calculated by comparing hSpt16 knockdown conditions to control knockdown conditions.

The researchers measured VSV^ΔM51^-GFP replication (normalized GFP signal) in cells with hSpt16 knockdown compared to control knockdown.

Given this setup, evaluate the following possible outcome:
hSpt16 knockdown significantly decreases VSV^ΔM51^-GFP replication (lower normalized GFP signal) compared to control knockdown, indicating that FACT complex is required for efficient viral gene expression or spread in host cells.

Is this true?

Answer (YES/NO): NO